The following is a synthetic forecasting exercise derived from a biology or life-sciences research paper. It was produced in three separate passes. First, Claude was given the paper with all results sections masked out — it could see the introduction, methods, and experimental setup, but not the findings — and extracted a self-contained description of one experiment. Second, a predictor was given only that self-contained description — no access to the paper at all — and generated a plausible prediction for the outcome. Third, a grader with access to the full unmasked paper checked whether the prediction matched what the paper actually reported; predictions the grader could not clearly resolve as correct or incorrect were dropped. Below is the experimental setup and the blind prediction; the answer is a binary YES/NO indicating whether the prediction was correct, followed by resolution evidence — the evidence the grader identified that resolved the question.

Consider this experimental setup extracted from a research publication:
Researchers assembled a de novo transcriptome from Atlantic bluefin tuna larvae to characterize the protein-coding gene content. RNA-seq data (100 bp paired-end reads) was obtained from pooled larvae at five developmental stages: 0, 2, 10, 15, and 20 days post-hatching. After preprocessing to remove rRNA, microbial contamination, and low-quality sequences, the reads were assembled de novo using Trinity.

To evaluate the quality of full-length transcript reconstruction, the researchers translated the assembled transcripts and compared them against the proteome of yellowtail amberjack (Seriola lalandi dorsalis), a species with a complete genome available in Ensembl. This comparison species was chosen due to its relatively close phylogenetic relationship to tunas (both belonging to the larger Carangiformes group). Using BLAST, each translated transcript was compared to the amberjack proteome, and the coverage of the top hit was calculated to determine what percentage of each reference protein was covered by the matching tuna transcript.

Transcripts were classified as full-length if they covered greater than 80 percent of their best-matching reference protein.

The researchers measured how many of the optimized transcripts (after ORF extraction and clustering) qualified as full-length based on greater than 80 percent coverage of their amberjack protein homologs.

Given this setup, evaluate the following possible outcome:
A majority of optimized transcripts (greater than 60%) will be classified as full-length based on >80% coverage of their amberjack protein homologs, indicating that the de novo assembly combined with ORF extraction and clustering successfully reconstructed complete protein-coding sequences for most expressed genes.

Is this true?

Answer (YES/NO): NO